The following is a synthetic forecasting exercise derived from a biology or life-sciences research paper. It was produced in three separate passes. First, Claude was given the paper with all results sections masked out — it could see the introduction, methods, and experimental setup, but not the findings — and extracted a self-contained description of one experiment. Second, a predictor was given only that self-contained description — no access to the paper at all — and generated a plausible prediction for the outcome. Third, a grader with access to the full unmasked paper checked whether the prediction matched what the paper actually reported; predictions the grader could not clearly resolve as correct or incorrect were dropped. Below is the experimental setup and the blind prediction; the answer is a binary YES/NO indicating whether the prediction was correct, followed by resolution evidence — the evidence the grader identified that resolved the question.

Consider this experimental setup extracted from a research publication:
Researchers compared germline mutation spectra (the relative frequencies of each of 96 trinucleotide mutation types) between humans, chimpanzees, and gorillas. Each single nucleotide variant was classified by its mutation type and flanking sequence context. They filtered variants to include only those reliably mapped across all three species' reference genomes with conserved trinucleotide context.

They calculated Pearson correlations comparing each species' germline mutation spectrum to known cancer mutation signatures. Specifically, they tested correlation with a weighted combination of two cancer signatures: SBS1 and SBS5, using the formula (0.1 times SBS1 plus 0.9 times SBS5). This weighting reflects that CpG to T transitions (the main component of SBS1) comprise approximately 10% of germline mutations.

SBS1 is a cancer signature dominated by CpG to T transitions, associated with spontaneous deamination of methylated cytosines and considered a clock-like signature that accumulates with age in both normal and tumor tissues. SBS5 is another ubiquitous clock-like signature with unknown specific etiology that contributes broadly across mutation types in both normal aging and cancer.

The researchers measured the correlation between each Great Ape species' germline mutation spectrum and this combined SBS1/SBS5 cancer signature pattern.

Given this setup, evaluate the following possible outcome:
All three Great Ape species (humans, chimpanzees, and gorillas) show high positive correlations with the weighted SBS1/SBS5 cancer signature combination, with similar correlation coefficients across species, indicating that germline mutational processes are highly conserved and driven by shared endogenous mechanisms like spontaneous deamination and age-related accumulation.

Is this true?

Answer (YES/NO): YES